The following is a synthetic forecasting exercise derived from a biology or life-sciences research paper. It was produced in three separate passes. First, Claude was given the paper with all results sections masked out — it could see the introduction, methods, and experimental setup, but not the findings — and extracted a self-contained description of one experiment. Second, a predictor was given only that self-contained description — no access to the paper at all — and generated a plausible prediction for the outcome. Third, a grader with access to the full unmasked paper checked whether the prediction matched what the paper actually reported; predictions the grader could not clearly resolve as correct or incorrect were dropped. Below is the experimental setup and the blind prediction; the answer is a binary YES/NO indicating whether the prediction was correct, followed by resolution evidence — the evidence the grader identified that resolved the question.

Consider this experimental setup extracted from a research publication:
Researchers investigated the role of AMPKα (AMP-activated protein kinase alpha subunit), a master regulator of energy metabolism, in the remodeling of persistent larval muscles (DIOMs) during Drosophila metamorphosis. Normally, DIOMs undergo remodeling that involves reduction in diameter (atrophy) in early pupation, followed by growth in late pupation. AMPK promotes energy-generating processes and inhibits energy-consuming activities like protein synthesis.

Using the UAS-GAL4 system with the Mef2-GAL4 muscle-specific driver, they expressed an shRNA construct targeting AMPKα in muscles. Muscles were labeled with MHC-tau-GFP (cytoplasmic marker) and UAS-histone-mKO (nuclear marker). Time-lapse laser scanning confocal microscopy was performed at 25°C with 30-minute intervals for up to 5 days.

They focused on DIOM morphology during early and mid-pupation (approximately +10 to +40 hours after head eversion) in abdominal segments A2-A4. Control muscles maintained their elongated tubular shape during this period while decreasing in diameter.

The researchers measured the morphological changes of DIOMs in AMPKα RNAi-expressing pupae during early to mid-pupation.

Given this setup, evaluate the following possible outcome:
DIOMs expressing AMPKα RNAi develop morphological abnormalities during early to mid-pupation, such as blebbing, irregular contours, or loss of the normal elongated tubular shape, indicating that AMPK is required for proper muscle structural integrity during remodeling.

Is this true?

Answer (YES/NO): YES